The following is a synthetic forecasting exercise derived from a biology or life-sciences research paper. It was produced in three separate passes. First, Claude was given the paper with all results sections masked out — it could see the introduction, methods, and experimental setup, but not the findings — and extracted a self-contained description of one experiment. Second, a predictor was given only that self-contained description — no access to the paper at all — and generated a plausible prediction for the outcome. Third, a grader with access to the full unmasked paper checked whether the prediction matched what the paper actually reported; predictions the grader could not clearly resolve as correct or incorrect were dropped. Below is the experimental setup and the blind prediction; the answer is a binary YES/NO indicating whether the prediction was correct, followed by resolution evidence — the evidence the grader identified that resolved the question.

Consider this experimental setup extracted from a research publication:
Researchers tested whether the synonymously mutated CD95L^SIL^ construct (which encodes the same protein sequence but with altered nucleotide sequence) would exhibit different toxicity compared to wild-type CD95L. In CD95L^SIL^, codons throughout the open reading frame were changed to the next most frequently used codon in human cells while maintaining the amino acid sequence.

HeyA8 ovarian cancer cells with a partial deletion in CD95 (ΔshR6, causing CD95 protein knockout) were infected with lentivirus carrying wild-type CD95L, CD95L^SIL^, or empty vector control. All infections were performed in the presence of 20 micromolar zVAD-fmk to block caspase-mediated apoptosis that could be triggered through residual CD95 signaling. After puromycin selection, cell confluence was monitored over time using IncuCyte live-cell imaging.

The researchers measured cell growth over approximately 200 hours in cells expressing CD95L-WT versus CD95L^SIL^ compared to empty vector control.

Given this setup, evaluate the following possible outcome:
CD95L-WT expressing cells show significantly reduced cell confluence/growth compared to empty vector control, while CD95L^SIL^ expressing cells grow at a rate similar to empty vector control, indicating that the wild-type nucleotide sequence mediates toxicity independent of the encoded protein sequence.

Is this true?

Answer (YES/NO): NO